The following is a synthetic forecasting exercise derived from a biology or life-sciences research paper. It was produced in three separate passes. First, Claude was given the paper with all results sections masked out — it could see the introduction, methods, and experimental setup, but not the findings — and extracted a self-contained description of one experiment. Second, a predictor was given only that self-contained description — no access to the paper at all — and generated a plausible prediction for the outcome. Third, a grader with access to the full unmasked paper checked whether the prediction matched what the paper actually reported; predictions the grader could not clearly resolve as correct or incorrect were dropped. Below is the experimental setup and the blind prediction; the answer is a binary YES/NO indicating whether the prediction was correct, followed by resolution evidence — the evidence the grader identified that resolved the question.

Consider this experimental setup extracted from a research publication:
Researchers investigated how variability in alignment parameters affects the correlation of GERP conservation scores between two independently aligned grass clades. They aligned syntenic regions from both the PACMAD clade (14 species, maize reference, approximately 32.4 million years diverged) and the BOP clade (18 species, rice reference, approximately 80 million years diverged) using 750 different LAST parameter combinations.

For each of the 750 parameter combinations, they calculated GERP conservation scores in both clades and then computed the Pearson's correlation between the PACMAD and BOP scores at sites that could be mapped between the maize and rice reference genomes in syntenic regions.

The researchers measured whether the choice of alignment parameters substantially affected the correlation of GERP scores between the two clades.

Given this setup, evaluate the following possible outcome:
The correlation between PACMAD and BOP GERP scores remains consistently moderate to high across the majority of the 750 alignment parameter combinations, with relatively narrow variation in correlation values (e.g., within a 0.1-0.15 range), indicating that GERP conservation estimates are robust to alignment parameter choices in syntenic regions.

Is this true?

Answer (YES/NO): YES